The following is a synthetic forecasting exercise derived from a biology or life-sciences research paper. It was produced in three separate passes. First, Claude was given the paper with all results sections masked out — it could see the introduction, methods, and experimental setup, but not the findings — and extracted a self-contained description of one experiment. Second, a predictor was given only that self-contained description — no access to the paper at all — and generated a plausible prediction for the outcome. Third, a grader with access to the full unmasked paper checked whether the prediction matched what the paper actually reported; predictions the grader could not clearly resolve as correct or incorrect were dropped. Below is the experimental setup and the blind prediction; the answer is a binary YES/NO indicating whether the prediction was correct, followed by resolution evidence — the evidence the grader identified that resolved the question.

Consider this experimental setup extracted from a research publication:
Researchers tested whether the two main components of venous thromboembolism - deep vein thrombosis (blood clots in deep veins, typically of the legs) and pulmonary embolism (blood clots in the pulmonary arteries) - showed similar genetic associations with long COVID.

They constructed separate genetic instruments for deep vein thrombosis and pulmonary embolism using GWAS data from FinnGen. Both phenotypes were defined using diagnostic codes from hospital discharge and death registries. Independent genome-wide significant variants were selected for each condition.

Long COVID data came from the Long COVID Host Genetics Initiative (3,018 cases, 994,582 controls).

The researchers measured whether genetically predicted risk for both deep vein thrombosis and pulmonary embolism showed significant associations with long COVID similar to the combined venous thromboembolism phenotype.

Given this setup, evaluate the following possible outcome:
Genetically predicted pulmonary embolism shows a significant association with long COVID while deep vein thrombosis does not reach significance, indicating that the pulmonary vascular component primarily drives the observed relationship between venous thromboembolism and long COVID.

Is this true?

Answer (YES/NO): YES